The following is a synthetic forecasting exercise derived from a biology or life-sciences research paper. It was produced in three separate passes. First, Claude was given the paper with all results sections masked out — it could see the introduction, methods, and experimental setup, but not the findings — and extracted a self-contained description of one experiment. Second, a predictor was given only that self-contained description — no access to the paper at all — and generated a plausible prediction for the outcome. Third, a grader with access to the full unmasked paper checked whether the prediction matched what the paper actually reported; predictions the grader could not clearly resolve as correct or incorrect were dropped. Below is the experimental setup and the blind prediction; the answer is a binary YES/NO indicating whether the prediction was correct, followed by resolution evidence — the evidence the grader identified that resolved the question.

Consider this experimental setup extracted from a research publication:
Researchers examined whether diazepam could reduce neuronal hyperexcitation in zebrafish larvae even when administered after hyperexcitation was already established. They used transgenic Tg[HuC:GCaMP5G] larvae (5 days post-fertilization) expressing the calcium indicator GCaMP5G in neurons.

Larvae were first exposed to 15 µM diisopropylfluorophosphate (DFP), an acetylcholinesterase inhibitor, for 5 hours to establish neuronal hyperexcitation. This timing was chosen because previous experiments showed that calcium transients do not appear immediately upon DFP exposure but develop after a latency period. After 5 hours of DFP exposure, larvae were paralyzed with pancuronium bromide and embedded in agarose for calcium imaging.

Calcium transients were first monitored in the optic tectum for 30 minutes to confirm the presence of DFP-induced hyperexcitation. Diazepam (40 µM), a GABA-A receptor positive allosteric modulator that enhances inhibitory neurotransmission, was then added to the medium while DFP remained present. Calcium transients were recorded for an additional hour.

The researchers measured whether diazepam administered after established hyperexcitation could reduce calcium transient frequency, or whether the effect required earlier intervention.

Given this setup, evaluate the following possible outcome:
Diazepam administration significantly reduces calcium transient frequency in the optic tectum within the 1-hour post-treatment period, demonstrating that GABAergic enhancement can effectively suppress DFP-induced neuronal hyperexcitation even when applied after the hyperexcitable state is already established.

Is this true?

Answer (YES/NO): YES